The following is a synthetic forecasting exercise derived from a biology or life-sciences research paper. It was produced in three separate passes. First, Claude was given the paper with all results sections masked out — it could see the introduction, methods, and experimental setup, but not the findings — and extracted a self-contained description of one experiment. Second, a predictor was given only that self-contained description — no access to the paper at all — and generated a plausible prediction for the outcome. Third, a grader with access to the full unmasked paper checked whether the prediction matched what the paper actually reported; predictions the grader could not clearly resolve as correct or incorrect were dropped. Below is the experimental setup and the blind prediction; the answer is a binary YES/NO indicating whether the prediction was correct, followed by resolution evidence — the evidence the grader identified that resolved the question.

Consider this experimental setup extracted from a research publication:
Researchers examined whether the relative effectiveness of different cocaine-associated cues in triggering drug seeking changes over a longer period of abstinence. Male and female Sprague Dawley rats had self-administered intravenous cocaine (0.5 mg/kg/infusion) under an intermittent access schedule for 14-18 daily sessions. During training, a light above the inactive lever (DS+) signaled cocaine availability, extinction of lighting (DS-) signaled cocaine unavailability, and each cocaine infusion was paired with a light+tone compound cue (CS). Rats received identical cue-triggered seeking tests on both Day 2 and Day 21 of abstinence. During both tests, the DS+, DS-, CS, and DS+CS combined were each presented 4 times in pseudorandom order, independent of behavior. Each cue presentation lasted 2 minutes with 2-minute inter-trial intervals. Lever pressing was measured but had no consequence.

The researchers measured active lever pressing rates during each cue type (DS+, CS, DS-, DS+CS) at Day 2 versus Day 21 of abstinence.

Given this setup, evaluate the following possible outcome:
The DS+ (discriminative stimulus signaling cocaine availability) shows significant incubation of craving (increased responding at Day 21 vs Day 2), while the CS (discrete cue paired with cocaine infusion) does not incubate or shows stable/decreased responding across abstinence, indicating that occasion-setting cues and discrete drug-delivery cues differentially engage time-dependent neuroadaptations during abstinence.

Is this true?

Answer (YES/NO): NO